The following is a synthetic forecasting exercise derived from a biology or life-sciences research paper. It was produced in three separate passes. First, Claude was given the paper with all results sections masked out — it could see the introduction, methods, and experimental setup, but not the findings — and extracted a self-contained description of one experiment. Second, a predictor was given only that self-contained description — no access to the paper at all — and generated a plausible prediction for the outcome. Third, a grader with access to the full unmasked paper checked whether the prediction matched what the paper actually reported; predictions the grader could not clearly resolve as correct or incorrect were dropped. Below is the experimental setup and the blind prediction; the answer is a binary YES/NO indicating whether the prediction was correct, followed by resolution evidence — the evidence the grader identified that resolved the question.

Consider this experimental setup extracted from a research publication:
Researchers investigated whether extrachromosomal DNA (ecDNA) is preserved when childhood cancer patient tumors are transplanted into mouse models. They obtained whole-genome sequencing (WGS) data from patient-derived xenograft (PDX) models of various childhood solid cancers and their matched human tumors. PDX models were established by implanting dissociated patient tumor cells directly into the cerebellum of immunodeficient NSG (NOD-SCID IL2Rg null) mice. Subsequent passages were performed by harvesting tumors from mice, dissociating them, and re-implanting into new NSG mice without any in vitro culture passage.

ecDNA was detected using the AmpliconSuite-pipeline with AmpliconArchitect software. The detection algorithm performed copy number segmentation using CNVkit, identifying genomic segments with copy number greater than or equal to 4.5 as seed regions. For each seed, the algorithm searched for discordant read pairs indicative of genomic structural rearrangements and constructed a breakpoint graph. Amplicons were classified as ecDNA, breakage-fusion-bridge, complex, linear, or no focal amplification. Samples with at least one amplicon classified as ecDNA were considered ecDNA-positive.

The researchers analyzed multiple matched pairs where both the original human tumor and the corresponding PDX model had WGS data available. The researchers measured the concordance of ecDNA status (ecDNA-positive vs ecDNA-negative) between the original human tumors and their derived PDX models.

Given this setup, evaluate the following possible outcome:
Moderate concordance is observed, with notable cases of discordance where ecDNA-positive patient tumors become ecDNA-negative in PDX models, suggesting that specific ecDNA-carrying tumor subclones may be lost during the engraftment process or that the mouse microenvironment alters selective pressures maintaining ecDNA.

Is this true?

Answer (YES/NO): NO